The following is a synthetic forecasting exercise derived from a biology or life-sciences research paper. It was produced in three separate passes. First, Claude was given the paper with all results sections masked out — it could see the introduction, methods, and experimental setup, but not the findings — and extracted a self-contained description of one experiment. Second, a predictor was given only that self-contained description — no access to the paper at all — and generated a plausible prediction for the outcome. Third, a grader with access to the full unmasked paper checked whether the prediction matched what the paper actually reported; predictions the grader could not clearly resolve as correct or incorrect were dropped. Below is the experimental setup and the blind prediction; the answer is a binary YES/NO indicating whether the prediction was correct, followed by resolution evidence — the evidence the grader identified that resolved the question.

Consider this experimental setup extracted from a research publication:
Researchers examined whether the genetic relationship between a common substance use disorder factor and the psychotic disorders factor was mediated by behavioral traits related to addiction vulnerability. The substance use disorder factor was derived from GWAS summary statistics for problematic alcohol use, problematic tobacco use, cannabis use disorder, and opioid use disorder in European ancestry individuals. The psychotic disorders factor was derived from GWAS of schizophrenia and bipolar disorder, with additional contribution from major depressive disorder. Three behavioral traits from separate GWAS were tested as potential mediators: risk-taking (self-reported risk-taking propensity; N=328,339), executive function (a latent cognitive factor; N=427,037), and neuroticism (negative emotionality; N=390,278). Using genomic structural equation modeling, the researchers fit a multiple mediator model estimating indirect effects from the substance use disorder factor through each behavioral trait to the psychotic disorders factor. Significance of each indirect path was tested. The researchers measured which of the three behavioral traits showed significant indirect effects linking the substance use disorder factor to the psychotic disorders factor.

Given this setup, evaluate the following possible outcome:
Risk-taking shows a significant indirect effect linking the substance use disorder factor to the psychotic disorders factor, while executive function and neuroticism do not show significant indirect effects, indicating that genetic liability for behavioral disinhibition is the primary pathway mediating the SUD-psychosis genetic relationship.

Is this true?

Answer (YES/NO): NO